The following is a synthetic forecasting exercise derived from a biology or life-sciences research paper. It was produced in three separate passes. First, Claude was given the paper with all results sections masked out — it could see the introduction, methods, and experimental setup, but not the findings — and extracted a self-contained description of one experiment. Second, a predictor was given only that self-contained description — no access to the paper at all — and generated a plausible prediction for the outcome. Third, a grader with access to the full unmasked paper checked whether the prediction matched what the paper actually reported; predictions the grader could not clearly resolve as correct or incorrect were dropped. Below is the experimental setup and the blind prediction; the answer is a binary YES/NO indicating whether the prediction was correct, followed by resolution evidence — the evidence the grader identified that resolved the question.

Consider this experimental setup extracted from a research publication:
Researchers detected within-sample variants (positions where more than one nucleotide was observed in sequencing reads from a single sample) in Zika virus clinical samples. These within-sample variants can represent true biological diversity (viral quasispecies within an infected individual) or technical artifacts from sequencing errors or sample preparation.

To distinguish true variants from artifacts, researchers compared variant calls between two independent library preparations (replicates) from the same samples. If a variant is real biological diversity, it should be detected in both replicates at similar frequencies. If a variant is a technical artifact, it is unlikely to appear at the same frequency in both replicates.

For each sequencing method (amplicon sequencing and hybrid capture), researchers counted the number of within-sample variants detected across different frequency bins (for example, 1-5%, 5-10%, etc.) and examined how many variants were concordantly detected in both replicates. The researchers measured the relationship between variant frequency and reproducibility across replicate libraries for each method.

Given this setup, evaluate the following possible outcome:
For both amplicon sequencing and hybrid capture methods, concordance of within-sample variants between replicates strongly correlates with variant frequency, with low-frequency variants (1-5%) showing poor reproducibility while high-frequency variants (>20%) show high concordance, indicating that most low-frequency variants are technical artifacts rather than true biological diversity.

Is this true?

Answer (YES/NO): NO